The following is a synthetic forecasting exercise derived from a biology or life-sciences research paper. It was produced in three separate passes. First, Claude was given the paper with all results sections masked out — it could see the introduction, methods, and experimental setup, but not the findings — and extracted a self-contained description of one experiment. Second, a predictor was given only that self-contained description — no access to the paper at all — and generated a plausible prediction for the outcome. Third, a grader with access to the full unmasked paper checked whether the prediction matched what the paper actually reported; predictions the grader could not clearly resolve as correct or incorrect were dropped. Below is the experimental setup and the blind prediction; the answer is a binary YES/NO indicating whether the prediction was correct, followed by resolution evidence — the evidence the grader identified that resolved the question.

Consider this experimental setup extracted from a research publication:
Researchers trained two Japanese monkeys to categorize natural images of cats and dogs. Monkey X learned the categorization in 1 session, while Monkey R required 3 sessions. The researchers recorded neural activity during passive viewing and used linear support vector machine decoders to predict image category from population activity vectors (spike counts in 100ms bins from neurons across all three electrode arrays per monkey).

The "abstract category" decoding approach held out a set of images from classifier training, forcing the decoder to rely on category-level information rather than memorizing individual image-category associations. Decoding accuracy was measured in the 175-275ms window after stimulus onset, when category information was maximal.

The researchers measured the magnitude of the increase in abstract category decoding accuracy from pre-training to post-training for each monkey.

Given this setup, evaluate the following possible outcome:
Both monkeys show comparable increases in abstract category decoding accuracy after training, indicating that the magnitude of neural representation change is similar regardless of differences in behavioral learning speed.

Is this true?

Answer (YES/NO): NO